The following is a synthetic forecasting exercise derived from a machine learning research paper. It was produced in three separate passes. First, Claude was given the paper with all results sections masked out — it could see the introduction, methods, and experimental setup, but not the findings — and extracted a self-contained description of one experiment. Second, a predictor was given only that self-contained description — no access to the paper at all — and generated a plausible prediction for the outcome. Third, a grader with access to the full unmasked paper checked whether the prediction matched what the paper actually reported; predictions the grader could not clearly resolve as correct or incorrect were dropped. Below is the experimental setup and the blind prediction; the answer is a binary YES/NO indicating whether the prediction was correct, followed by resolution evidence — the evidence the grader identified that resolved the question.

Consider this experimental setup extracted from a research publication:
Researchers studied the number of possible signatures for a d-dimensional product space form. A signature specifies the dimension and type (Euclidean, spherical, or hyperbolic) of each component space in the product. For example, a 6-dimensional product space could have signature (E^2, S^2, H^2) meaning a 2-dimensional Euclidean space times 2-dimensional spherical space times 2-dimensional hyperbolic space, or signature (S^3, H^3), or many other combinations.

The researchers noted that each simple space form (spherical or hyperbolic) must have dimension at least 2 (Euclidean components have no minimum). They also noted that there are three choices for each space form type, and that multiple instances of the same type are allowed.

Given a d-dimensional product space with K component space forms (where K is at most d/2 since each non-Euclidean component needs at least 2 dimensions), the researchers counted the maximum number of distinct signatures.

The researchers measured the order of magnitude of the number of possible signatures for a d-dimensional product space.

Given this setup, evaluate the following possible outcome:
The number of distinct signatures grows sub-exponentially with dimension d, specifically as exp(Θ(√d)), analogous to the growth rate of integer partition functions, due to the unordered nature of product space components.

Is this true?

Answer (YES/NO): NO